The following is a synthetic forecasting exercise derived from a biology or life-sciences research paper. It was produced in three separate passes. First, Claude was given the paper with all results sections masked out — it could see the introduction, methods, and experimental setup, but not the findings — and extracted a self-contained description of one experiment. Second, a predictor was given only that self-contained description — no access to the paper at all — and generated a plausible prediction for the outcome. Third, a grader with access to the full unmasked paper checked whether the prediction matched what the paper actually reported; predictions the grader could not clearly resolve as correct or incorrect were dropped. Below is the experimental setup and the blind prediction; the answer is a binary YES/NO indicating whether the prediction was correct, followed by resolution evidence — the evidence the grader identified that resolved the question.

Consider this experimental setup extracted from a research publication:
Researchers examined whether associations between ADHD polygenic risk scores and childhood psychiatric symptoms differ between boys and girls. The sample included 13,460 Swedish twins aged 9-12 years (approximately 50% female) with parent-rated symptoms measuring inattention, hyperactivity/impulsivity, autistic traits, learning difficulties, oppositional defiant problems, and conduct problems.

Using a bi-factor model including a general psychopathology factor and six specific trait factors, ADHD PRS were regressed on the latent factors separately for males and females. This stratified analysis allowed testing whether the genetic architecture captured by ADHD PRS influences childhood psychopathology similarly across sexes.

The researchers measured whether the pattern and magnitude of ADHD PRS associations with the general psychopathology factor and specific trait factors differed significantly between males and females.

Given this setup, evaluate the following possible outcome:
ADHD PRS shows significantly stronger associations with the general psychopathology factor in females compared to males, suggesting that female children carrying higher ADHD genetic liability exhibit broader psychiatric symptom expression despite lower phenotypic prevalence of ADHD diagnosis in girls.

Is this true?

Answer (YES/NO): NO